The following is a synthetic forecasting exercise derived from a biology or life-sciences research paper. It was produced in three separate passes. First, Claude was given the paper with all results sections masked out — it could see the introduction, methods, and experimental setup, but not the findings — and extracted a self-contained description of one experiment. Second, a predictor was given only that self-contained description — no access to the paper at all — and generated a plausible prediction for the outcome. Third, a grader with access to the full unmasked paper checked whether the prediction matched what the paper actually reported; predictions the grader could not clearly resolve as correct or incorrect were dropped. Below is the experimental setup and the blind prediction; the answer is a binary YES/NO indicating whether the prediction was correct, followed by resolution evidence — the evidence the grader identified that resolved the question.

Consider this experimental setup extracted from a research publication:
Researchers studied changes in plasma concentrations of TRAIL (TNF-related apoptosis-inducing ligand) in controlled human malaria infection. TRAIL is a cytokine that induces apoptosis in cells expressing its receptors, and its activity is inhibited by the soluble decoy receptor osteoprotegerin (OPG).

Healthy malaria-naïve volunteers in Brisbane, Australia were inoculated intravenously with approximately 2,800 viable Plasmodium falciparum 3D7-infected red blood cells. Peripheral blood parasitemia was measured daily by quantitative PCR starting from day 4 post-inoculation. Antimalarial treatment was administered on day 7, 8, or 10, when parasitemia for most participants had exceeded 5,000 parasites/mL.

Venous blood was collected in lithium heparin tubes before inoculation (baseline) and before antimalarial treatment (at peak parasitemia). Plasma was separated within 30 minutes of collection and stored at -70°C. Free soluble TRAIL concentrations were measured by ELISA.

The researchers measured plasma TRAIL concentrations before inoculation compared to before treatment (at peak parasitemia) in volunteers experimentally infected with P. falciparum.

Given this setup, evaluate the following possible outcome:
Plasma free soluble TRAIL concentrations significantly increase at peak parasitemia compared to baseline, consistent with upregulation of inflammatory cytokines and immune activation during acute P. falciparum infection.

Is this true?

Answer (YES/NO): YES